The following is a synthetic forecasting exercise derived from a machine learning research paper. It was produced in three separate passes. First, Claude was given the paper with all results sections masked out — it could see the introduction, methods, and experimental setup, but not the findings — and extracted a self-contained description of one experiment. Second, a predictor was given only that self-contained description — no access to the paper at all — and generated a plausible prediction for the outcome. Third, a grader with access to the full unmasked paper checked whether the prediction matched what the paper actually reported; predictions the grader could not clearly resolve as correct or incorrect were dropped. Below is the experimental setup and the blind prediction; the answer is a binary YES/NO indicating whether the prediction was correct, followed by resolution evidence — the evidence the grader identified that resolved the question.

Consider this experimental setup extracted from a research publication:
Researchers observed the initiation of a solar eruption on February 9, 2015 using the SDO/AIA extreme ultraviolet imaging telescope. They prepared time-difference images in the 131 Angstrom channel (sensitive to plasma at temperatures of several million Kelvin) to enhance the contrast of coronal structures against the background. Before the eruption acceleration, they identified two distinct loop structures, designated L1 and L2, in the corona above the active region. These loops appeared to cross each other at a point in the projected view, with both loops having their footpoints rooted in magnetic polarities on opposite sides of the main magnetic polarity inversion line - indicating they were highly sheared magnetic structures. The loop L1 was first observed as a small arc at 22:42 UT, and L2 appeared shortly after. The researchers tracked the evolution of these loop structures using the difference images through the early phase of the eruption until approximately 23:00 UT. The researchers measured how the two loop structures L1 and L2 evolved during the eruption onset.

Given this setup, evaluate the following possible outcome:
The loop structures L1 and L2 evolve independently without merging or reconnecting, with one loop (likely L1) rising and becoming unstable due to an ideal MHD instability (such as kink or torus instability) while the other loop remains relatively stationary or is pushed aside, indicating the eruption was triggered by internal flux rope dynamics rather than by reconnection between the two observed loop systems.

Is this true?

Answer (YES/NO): NO